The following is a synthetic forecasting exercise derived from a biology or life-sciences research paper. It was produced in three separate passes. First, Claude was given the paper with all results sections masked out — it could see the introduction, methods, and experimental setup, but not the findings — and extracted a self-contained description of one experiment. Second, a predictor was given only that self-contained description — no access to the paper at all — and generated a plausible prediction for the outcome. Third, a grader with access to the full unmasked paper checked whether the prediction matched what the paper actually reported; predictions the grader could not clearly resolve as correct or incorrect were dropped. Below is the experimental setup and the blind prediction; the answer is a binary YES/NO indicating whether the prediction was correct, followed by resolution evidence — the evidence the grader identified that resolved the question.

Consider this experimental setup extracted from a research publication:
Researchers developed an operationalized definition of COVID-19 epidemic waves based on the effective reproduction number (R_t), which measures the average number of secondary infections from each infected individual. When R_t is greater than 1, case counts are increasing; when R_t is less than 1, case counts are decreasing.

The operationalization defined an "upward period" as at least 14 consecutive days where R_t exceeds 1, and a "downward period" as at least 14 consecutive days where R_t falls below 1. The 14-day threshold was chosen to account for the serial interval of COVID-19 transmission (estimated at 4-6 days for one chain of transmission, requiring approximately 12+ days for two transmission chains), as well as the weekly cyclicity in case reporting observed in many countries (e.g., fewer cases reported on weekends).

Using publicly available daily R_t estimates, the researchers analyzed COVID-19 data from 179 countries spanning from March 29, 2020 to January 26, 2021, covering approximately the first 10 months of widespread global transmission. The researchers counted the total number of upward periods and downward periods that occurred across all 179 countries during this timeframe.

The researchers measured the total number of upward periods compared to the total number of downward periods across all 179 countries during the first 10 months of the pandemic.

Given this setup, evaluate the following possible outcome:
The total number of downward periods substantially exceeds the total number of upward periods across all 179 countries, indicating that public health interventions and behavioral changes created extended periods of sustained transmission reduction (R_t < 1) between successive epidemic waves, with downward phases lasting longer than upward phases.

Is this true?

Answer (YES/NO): NO